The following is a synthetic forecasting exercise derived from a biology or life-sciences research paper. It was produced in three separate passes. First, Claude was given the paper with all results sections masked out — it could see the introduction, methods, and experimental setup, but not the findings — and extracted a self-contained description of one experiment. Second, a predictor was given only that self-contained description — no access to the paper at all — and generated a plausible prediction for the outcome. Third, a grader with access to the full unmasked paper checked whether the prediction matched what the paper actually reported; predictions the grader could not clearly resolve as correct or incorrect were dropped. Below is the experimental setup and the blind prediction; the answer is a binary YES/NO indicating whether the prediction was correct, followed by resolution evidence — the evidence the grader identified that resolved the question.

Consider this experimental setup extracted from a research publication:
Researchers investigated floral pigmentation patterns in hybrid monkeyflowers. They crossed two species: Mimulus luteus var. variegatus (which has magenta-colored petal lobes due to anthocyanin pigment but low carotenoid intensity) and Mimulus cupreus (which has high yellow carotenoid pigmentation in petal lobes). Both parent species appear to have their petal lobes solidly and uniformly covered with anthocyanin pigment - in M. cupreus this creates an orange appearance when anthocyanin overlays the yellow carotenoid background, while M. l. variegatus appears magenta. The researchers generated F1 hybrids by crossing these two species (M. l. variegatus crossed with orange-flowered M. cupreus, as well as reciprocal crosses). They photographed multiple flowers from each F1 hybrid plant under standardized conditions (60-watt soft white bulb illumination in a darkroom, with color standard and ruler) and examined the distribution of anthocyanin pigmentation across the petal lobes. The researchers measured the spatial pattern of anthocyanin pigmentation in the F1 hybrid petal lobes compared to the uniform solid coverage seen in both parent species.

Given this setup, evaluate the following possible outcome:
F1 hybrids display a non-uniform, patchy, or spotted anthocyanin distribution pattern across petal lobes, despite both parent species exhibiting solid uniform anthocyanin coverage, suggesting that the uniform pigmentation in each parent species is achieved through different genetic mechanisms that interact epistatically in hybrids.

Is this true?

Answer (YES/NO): YES